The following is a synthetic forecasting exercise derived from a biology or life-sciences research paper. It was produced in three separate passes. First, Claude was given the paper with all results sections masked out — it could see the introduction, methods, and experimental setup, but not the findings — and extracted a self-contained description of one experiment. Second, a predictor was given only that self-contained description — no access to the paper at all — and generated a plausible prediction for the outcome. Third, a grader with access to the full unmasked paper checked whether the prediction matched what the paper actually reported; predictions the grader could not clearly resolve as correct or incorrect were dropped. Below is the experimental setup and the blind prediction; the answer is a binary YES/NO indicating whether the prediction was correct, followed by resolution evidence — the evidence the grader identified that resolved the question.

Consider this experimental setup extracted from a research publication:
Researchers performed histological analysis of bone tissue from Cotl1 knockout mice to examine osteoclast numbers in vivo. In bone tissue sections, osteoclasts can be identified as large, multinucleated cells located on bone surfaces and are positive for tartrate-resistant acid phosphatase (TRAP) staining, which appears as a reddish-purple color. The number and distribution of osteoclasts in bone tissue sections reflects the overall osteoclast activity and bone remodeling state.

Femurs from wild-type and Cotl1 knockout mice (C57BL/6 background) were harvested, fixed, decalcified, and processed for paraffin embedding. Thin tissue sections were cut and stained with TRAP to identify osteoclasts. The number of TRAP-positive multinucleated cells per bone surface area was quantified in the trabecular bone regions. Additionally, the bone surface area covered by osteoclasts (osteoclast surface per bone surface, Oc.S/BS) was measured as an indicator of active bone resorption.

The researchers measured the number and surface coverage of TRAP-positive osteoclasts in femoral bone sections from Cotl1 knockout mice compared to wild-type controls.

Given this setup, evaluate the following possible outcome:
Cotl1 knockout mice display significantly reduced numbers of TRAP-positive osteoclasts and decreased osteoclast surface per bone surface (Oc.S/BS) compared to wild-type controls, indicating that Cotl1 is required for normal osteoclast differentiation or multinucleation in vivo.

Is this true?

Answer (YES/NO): YES